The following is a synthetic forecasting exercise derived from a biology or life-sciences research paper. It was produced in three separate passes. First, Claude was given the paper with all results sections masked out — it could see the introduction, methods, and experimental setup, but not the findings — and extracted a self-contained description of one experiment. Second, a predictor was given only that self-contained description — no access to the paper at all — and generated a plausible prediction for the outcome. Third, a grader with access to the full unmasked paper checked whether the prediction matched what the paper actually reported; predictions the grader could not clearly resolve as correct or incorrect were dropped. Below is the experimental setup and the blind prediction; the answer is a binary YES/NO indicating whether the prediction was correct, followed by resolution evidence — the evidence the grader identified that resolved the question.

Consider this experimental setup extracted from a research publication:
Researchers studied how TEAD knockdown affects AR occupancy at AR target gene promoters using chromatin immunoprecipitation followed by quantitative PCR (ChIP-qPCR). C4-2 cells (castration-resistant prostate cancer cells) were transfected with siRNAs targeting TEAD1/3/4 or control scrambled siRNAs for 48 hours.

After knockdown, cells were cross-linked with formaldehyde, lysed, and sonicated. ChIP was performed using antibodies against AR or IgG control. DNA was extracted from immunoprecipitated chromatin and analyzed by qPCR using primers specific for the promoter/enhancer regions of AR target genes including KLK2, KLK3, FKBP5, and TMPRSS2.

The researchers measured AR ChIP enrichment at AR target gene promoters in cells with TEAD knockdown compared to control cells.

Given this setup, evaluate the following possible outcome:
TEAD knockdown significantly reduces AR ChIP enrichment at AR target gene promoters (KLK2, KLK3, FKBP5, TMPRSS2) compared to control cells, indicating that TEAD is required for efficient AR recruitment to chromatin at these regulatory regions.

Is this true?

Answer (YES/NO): YES